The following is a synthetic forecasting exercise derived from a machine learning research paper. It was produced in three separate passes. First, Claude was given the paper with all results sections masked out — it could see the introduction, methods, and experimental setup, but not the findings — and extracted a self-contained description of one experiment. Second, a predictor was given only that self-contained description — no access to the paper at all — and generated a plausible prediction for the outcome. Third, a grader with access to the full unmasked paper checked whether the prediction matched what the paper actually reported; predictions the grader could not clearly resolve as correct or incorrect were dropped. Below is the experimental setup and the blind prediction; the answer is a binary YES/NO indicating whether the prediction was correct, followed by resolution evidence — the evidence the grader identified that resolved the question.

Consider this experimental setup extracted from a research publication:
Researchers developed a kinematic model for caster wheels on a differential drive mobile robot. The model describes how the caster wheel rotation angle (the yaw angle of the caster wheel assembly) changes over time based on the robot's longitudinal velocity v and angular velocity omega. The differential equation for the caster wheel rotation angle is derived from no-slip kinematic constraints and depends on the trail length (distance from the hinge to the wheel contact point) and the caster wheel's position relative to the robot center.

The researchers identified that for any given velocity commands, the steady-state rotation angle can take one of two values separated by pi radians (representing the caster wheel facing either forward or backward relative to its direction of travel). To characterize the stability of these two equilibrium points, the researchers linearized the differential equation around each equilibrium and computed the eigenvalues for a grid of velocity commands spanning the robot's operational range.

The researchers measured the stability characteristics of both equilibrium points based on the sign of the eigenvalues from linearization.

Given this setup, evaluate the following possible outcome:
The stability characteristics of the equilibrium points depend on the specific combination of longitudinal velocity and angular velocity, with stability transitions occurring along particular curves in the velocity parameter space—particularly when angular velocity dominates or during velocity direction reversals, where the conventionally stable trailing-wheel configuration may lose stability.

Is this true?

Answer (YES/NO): NO